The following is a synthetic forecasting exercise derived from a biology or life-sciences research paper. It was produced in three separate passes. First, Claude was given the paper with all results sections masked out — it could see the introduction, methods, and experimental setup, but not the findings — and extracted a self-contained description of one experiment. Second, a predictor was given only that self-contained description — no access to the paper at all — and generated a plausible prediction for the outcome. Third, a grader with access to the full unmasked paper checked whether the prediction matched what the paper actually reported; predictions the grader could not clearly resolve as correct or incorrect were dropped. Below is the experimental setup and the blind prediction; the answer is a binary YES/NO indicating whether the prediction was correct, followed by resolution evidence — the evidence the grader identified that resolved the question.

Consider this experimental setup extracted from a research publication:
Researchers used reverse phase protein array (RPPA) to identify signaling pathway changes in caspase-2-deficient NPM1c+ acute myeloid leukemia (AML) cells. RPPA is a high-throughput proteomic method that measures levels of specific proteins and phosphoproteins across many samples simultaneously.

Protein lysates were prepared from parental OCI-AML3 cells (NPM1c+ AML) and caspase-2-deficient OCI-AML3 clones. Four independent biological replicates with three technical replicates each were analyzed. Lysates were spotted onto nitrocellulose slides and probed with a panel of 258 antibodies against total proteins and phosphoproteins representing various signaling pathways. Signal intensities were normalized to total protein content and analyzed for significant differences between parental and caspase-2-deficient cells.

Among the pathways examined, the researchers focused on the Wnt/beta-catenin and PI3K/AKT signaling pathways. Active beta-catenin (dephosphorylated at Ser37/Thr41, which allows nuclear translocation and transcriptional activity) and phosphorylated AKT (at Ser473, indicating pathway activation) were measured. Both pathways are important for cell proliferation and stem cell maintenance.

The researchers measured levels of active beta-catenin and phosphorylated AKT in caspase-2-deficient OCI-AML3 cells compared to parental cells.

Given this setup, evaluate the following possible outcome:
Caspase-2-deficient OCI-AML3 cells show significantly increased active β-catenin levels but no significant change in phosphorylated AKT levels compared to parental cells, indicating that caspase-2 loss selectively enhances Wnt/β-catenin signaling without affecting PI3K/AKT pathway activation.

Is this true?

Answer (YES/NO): NO